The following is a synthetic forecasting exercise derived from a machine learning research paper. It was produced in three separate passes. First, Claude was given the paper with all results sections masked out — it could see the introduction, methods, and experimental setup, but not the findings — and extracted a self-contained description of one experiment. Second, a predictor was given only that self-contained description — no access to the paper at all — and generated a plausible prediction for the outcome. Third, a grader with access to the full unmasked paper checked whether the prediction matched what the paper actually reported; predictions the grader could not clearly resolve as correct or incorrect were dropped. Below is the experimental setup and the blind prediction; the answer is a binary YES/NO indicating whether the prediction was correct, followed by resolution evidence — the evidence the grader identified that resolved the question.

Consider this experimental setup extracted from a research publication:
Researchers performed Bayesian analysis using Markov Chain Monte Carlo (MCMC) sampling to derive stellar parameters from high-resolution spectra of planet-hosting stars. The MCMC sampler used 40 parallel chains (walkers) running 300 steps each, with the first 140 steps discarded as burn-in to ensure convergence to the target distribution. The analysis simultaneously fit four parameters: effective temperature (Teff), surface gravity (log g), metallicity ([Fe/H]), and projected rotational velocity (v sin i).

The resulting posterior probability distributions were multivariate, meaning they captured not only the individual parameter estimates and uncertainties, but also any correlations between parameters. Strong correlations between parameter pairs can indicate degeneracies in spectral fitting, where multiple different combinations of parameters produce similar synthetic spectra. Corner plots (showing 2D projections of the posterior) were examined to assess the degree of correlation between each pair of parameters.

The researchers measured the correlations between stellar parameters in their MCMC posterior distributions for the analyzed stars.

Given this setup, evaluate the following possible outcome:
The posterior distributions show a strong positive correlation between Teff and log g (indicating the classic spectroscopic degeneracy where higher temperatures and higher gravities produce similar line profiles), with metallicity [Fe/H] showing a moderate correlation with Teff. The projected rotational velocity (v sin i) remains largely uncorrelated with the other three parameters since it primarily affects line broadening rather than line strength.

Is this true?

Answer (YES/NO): NO